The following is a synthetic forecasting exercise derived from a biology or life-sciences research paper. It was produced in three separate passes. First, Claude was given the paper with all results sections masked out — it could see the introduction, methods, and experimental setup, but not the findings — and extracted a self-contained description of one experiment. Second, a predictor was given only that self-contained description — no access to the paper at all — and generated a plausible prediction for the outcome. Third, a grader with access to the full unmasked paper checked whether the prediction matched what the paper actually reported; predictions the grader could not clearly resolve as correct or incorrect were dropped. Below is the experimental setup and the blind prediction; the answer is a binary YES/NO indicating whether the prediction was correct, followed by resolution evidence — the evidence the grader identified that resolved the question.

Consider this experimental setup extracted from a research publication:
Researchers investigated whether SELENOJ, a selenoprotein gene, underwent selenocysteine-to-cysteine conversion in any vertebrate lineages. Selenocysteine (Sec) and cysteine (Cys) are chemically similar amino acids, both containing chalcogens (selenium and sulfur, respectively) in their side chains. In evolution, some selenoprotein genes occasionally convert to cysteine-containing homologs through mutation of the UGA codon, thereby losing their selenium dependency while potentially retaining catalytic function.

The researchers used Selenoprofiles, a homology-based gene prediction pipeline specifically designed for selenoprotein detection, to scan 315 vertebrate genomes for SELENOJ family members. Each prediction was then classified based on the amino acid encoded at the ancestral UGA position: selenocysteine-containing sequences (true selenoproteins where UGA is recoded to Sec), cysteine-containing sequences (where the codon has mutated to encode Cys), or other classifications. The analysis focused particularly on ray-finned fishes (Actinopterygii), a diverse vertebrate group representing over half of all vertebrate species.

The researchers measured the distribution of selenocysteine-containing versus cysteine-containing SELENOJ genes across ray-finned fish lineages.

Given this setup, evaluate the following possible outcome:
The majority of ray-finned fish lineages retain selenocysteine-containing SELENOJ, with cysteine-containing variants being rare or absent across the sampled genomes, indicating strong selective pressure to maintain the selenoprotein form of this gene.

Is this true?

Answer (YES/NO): YES